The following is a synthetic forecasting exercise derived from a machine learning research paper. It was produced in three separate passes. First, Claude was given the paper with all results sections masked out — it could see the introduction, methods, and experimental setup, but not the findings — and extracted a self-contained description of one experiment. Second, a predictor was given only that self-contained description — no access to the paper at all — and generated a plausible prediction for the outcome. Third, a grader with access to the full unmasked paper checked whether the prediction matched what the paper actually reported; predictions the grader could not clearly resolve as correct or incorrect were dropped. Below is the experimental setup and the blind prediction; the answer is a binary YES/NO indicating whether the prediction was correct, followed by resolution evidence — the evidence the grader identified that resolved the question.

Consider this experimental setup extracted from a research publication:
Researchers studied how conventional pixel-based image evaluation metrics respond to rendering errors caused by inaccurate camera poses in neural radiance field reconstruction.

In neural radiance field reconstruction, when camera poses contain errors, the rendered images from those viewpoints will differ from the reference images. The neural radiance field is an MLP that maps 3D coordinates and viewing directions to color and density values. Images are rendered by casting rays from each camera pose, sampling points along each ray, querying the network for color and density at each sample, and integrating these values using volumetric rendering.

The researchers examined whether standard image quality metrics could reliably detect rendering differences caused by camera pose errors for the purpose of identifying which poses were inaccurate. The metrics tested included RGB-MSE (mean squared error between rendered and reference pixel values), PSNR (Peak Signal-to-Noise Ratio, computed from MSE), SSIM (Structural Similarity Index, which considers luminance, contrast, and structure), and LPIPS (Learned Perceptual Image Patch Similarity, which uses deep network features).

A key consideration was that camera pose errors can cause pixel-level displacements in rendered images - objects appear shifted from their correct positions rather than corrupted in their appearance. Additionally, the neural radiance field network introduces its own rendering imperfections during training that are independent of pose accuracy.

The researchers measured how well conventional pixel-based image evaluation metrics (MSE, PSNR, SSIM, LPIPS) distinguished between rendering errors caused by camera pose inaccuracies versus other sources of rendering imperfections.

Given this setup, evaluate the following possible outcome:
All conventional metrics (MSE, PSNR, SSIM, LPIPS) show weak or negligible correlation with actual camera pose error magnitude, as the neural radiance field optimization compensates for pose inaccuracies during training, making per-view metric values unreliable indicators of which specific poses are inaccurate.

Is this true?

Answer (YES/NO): NO